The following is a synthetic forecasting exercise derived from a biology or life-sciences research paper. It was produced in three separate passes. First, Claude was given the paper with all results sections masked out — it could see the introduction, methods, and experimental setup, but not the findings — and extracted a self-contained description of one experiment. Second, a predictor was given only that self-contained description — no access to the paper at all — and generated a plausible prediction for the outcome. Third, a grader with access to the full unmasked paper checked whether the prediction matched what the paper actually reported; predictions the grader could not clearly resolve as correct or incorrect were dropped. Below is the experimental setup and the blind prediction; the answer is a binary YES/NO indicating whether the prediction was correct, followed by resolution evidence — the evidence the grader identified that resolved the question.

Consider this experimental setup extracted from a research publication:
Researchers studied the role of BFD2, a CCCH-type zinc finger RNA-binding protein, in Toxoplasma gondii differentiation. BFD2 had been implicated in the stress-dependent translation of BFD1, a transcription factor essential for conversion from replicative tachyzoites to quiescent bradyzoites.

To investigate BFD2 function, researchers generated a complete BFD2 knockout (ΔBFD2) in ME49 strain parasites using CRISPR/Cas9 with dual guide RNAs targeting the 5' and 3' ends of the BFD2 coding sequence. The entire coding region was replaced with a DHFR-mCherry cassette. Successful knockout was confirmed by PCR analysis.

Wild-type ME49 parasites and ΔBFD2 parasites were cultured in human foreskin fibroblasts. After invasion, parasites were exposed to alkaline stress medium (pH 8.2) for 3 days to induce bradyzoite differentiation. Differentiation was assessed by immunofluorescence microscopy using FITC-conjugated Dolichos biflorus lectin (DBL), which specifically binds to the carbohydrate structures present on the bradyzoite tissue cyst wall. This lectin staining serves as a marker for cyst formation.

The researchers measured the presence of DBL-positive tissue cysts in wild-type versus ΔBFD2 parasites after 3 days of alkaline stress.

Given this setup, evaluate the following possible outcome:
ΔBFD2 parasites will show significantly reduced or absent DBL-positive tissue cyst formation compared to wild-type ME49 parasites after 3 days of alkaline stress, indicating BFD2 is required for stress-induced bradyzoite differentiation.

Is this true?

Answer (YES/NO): YES